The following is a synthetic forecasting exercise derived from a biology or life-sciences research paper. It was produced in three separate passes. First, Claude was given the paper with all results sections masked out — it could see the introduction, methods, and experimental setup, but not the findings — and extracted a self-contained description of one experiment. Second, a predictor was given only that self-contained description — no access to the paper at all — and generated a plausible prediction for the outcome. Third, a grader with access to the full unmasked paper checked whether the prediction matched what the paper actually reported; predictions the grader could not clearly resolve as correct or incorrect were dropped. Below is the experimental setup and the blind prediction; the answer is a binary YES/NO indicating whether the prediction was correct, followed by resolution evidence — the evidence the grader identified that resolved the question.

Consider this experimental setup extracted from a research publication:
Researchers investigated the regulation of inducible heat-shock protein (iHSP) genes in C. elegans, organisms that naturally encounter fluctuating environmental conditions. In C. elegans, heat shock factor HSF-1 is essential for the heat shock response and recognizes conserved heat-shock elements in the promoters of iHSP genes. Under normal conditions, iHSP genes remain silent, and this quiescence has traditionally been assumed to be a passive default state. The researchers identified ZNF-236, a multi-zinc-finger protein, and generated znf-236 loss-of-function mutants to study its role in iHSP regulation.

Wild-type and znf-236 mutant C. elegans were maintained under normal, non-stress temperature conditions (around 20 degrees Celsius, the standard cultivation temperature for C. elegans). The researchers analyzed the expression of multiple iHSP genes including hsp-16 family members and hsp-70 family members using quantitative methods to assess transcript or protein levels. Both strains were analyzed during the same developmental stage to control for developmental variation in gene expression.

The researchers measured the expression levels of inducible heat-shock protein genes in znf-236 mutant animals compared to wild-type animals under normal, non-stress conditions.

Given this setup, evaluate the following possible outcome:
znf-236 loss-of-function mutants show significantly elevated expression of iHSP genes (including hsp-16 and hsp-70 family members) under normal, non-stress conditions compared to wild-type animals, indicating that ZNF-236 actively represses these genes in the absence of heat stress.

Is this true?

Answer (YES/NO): YES